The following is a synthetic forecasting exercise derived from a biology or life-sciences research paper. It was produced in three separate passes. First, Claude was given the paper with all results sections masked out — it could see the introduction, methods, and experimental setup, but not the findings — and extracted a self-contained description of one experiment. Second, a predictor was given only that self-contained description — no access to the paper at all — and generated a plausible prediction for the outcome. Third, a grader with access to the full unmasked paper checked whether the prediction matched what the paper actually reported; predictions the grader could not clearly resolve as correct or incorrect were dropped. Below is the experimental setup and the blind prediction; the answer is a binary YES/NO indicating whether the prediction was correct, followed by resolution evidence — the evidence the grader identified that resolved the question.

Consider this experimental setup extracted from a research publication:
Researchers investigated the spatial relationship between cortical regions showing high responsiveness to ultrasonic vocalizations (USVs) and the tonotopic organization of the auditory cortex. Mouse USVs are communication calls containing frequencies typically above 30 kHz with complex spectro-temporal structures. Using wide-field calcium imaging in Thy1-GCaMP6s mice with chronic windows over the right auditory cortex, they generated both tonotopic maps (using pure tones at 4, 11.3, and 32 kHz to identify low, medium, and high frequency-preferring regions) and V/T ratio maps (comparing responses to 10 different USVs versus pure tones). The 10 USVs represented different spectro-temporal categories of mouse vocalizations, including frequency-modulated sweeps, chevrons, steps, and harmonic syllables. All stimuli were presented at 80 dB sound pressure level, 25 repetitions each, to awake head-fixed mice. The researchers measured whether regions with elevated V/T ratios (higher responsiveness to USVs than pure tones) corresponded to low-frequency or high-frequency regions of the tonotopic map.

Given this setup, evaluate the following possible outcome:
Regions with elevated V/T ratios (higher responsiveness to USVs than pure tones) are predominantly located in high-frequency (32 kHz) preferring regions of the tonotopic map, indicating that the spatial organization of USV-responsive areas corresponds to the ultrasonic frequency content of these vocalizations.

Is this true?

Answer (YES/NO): NO